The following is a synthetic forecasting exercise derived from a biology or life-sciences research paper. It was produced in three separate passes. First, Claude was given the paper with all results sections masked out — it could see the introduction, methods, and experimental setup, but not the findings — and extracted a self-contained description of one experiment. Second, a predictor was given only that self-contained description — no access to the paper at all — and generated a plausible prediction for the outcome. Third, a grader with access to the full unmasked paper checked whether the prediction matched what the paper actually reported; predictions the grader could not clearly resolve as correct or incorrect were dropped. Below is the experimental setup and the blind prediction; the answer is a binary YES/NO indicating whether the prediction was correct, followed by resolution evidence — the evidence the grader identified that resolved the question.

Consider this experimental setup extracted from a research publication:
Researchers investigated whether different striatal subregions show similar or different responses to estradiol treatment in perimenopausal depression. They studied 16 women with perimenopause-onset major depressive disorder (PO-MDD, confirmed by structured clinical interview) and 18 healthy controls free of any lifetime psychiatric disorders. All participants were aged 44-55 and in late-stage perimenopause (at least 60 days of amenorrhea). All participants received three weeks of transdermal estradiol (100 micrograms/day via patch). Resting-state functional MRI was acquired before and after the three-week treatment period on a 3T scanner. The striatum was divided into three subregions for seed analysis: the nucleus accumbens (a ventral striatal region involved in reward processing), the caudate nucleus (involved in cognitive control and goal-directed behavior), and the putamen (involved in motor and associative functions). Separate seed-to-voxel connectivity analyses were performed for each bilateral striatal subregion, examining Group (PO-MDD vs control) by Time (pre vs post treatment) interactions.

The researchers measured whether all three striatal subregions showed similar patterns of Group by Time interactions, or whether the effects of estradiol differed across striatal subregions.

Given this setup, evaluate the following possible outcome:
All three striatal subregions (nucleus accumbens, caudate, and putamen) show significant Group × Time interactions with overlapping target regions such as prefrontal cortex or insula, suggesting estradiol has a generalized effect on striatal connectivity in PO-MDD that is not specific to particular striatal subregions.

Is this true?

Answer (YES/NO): NO